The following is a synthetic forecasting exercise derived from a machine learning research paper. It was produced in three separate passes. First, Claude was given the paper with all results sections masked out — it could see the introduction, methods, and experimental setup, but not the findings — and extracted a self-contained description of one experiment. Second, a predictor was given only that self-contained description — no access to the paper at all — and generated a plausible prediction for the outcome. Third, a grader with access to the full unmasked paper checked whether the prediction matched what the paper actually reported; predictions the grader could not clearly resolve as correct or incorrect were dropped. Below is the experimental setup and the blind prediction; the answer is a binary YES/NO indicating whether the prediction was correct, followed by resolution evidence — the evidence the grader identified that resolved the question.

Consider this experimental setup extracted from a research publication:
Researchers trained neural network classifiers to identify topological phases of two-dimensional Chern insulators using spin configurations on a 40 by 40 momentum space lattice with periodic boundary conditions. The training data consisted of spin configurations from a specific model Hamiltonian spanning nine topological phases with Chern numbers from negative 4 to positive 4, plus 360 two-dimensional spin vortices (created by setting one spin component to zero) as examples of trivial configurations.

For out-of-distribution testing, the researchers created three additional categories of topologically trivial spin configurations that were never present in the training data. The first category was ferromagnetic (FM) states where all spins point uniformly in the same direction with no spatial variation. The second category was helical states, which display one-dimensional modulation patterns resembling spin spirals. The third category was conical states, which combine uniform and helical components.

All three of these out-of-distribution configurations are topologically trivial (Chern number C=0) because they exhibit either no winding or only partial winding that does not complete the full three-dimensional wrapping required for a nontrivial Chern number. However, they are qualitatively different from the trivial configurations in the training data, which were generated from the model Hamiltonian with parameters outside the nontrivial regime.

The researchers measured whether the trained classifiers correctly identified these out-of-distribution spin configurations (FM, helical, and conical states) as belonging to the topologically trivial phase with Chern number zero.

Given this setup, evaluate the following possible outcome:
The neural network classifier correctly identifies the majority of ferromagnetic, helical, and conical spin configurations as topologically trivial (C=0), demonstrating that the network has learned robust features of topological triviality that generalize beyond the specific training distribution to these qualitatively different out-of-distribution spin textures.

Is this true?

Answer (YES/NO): YES